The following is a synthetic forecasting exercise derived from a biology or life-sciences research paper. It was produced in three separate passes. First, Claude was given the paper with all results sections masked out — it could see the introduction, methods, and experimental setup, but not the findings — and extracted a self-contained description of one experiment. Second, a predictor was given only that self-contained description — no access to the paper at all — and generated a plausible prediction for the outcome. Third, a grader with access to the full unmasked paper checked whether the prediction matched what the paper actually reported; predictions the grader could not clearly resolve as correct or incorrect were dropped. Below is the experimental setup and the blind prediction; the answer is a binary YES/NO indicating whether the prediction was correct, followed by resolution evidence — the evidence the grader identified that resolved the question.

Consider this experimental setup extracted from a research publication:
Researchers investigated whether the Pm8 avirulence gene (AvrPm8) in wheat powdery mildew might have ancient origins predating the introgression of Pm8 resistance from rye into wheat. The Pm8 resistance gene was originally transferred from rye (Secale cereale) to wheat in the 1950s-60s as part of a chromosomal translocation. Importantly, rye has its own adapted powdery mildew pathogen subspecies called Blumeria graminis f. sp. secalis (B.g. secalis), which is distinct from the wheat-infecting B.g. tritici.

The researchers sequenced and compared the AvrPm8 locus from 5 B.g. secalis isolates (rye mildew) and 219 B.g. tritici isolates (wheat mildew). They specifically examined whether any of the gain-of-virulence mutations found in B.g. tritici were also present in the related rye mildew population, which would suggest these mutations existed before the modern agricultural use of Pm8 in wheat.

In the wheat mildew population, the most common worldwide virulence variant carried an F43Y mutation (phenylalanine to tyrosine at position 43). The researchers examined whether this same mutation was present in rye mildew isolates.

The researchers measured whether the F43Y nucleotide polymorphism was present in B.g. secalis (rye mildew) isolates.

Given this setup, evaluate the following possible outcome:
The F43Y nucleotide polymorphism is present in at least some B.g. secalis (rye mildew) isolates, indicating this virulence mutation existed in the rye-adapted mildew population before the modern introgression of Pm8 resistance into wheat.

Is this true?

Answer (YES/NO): YES